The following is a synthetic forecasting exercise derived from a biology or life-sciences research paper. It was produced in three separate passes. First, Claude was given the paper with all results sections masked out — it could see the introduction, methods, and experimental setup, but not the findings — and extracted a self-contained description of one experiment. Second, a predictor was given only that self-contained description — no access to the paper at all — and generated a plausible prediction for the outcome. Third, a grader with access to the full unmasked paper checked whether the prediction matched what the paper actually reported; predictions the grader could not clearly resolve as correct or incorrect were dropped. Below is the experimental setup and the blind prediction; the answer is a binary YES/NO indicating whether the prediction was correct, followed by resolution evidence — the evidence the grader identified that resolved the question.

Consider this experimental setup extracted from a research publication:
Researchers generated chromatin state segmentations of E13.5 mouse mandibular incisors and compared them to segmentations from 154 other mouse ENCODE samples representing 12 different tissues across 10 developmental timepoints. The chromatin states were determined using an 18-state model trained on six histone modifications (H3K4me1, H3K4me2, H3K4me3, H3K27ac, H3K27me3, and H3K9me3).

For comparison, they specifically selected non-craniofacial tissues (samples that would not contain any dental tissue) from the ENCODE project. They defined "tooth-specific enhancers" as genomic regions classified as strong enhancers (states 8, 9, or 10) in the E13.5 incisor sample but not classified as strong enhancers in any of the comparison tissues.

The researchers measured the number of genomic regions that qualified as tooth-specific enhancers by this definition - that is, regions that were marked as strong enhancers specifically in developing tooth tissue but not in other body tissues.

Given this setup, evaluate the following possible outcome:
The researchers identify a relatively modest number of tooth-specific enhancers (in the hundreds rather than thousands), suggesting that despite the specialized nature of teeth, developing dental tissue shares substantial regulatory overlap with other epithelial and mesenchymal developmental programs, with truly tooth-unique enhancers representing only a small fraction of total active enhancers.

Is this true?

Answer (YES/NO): NO